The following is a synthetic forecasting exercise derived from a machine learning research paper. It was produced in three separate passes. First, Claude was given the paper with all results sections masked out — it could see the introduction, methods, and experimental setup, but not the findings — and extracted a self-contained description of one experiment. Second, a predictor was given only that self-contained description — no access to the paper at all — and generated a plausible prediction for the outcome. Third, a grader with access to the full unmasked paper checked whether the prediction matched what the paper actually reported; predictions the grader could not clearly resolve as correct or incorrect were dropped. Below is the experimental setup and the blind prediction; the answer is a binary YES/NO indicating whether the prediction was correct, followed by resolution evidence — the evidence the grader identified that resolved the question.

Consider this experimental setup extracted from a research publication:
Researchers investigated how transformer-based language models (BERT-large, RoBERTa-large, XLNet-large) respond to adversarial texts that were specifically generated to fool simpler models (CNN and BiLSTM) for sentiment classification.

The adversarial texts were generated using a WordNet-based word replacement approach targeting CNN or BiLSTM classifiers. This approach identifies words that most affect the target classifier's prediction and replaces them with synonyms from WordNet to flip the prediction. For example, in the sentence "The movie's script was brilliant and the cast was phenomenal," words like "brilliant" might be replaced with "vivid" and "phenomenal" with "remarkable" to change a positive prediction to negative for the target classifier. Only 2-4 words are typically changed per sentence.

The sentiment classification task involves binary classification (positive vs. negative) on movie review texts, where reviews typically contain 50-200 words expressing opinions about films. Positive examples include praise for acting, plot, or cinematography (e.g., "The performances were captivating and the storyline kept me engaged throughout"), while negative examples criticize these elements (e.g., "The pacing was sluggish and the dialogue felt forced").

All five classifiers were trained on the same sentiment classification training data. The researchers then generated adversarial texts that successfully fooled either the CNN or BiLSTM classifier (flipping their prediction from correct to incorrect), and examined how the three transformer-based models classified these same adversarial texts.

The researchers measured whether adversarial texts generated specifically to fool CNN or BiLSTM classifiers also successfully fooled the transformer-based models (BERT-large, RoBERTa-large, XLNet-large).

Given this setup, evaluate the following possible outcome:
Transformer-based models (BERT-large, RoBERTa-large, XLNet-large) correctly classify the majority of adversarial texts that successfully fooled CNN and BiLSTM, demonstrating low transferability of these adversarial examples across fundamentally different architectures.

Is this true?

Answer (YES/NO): YES